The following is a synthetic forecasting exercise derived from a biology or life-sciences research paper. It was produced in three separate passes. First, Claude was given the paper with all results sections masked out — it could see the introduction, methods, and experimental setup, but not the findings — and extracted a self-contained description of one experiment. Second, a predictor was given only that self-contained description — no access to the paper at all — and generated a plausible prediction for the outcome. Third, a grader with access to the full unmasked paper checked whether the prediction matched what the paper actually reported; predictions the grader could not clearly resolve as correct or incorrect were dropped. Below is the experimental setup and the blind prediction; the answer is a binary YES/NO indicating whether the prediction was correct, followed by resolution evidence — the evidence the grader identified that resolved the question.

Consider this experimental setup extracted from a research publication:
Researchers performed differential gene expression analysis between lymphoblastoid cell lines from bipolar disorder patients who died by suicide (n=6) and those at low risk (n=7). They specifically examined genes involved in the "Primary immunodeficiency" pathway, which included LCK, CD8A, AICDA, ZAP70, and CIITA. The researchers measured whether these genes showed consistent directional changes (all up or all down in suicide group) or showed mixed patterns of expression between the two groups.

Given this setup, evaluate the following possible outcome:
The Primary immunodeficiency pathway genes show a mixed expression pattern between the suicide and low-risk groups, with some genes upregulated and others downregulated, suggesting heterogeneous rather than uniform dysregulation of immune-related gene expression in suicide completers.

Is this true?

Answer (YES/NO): YES